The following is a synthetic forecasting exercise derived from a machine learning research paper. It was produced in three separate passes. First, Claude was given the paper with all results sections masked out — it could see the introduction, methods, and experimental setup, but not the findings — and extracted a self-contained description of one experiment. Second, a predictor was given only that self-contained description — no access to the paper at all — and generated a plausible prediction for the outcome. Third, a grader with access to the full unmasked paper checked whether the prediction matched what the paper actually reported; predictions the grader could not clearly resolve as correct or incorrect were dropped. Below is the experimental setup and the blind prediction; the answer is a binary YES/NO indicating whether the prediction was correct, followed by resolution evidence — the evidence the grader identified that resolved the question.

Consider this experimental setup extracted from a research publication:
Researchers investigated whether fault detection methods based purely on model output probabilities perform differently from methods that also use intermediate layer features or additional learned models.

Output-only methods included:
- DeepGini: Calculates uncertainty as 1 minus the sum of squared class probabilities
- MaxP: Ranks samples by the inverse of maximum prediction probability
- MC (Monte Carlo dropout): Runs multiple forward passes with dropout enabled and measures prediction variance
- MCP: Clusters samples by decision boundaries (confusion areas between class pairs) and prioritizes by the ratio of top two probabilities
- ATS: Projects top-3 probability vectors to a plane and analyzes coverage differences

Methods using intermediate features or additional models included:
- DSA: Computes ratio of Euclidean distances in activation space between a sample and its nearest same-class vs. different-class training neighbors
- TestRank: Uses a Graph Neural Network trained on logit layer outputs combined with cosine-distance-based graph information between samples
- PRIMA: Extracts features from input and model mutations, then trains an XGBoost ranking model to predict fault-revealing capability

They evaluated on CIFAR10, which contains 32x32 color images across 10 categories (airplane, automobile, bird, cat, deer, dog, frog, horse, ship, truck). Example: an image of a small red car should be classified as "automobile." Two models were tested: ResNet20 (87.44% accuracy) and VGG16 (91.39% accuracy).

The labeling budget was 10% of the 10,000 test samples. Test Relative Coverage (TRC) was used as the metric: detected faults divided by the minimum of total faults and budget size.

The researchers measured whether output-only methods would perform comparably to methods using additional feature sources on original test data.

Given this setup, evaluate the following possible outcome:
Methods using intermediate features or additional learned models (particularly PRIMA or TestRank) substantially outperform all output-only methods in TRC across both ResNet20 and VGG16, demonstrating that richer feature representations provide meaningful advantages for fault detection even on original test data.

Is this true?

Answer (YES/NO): NO